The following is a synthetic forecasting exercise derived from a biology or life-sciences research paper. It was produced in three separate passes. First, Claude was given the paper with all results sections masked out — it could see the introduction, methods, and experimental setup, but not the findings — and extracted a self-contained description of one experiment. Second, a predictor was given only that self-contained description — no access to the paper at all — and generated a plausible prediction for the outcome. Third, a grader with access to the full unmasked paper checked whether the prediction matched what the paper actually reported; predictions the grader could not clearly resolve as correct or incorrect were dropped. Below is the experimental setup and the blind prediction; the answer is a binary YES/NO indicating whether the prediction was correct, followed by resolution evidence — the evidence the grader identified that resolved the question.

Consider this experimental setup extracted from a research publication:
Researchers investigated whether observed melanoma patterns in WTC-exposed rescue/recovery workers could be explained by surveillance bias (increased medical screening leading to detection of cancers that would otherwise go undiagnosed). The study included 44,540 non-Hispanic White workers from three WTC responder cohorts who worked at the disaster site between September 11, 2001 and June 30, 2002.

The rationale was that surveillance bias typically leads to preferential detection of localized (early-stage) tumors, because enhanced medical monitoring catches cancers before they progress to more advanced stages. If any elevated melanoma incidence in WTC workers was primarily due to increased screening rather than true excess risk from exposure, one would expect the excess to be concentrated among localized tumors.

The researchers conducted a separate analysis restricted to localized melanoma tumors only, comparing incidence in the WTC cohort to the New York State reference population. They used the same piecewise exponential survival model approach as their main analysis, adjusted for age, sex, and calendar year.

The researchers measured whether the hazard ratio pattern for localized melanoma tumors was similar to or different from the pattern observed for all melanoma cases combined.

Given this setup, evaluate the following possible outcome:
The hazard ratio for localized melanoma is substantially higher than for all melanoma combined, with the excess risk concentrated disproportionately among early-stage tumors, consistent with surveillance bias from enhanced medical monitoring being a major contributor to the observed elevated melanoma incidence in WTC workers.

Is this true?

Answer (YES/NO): NO